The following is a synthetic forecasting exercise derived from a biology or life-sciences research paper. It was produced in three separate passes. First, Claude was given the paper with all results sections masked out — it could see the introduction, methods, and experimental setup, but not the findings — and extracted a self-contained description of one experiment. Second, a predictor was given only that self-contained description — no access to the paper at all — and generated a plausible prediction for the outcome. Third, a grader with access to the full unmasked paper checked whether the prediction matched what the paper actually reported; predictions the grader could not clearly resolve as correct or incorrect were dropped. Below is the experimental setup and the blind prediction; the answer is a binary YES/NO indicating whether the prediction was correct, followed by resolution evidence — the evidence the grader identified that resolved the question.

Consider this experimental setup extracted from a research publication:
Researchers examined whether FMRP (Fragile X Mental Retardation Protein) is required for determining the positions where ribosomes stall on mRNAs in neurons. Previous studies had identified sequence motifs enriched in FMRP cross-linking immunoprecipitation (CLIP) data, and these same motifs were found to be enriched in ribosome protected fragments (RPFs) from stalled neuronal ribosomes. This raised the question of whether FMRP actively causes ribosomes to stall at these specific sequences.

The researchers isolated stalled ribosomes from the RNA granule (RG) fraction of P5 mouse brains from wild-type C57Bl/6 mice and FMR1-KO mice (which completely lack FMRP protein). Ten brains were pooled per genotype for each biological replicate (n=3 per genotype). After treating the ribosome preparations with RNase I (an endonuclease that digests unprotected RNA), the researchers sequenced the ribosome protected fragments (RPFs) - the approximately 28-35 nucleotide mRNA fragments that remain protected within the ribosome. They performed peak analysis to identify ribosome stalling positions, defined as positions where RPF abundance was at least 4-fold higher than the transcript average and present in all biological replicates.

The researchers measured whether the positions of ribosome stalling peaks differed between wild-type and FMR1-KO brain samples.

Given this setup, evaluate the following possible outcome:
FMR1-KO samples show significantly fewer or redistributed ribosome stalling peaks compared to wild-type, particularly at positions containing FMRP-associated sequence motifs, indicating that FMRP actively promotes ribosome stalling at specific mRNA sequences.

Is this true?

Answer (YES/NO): NO